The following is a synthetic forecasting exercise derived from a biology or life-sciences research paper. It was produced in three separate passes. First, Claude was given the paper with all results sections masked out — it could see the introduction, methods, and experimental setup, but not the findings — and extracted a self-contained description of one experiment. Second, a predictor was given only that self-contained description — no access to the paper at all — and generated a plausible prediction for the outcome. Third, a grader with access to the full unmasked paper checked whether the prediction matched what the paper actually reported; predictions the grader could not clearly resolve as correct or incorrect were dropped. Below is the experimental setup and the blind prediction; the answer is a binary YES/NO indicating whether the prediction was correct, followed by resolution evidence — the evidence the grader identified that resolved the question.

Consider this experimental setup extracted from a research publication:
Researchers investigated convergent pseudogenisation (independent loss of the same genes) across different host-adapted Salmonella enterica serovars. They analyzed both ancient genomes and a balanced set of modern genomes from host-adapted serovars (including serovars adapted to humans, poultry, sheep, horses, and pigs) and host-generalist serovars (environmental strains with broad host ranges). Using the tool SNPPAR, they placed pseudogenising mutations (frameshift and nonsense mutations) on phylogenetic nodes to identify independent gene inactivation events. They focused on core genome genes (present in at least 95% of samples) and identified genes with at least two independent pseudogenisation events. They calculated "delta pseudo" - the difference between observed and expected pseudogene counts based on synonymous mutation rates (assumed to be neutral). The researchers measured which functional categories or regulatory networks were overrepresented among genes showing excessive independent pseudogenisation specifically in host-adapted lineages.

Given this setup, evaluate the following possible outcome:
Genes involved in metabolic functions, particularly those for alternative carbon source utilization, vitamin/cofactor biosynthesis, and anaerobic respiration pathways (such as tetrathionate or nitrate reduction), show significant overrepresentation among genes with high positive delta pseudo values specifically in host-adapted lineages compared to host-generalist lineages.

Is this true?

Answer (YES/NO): NO